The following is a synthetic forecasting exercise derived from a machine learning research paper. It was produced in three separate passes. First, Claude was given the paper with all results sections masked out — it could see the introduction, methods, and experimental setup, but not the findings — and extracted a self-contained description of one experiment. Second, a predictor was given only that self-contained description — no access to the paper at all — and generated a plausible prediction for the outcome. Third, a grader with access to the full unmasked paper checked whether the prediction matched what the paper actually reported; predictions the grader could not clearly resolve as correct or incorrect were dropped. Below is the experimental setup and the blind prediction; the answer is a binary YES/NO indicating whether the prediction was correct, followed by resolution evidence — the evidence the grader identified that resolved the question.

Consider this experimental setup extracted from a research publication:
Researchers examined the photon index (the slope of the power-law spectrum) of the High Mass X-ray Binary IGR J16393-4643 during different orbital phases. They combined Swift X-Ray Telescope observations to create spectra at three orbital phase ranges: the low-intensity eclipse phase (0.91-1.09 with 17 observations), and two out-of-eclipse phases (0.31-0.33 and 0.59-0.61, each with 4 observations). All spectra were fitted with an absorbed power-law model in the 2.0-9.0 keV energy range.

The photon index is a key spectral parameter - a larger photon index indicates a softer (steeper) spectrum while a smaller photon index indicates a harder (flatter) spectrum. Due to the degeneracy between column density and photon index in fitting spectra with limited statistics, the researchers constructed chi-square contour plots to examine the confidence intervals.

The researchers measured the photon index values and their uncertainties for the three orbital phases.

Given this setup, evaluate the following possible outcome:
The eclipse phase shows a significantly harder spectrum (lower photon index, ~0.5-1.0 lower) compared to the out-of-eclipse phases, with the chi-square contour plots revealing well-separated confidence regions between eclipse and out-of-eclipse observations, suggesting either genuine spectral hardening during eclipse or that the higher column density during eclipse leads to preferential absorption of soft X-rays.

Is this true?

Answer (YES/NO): NO